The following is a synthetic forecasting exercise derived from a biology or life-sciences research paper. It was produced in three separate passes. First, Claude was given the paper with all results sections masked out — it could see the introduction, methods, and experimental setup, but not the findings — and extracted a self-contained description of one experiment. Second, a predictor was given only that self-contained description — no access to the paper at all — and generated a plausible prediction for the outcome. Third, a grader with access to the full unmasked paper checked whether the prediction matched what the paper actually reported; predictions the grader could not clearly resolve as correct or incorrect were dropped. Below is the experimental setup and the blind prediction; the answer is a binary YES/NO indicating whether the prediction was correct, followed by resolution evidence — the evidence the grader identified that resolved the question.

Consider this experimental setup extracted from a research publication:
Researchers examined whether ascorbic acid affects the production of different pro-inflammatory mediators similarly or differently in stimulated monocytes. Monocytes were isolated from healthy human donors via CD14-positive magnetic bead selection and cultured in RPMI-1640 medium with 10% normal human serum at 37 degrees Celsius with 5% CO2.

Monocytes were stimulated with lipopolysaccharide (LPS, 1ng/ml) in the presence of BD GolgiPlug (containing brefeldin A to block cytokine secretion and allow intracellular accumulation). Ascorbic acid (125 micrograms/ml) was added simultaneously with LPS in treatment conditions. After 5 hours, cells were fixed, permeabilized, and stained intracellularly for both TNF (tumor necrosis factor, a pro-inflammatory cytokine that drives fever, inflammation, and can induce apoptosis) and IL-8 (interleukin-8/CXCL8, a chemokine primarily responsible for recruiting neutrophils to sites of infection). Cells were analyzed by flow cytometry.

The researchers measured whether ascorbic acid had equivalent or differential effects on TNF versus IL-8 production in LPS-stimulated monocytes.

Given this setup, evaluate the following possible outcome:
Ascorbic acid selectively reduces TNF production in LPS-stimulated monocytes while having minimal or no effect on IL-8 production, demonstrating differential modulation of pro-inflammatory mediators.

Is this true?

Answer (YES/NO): NO